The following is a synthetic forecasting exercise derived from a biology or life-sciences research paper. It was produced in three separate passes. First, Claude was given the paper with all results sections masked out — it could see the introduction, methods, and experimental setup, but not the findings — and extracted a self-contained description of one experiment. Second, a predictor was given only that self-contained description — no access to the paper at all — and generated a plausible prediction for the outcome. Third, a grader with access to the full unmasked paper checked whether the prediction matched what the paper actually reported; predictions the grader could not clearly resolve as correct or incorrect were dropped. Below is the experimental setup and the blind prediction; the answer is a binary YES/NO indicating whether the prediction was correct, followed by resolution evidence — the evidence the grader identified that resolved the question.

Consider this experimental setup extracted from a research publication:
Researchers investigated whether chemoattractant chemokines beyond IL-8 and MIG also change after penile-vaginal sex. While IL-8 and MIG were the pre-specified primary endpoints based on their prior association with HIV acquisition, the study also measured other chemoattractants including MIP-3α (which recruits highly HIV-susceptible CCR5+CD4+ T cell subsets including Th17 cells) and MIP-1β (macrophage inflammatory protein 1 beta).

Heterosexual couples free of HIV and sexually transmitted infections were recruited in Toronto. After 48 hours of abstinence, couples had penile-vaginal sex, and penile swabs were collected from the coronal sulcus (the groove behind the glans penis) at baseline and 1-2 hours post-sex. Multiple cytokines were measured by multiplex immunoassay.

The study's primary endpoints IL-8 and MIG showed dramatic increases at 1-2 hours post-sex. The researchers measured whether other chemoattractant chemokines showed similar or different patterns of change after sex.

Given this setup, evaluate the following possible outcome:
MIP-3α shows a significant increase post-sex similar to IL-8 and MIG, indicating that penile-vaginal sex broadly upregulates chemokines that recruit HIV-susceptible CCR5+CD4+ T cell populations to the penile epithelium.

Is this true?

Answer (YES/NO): YES